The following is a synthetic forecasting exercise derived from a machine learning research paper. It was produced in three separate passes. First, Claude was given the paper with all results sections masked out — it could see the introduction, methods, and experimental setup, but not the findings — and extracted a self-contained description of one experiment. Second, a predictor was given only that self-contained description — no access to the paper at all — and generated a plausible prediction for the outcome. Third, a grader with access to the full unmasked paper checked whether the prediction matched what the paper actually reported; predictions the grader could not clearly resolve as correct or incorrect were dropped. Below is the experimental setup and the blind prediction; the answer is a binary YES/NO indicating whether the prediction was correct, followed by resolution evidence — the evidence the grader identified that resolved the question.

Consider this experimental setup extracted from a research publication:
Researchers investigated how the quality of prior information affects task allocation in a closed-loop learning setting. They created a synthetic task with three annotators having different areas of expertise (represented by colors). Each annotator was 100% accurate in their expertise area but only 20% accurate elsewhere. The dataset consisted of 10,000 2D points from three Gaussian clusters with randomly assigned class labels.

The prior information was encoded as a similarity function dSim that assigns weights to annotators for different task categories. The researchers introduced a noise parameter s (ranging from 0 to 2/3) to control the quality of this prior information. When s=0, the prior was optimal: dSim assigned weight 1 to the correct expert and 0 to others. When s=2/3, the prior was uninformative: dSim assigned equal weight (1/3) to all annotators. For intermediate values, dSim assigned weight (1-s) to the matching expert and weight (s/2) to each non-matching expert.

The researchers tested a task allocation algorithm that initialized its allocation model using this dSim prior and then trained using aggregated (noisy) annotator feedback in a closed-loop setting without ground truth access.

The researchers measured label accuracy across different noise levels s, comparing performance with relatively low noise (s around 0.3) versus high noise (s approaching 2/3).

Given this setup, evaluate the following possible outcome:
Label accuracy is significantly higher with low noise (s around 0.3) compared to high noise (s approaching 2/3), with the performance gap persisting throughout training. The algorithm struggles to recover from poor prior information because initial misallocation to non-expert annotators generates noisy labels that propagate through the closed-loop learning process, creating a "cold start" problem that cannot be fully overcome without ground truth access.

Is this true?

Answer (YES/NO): YES